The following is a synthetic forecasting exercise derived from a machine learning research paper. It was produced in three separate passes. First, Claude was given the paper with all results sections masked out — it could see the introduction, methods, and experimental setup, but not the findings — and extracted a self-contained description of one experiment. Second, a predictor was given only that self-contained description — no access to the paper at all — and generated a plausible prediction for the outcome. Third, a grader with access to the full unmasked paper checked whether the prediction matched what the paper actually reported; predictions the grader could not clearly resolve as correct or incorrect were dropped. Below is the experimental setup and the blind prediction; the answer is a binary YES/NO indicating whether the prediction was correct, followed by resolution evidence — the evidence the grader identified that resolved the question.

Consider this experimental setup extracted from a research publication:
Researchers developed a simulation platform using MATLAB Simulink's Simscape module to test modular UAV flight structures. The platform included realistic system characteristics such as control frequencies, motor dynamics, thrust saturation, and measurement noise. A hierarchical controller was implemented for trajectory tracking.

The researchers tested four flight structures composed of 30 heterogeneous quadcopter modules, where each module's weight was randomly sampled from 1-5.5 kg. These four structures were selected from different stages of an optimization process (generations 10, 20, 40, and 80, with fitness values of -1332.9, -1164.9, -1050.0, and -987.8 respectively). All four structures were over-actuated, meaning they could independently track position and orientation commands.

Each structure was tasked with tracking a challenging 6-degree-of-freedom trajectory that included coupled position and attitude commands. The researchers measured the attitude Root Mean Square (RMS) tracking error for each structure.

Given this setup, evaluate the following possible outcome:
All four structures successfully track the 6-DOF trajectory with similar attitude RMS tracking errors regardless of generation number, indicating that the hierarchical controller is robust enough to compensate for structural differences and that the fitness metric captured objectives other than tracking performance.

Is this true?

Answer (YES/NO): NO